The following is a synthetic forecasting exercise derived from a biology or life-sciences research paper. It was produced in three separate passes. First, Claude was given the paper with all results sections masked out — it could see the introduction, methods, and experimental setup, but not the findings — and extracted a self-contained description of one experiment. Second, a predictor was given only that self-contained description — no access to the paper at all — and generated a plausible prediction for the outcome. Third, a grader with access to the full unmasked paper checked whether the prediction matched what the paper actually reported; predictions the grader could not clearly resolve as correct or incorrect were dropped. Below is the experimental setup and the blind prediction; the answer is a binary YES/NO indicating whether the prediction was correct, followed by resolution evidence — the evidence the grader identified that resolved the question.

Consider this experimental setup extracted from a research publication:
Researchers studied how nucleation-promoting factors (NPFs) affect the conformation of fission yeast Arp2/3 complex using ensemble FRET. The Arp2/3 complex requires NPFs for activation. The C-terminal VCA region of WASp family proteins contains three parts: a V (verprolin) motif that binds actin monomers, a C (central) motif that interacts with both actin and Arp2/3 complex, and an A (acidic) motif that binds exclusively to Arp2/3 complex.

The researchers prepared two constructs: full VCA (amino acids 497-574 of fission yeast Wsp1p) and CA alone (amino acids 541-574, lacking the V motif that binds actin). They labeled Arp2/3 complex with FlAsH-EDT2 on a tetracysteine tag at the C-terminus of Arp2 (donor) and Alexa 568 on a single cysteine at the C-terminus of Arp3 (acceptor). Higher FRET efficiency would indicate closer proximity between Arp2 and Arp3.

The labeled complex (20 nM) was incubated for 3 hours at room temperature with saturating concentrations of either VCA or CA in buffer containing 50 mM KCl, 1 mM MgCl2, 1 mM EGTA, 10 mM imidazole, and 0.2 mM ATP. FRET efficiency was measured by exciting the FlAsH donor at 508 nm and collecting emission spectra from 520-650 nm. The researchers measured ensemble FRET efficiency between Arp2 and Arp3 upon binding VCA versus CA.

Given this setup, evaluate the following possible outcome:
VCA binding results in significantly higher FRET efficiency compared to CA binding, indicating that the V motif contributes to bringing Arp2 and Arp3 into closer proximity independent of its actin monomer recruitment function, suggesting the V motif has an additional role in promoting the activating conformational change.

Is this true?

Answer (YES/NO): YES